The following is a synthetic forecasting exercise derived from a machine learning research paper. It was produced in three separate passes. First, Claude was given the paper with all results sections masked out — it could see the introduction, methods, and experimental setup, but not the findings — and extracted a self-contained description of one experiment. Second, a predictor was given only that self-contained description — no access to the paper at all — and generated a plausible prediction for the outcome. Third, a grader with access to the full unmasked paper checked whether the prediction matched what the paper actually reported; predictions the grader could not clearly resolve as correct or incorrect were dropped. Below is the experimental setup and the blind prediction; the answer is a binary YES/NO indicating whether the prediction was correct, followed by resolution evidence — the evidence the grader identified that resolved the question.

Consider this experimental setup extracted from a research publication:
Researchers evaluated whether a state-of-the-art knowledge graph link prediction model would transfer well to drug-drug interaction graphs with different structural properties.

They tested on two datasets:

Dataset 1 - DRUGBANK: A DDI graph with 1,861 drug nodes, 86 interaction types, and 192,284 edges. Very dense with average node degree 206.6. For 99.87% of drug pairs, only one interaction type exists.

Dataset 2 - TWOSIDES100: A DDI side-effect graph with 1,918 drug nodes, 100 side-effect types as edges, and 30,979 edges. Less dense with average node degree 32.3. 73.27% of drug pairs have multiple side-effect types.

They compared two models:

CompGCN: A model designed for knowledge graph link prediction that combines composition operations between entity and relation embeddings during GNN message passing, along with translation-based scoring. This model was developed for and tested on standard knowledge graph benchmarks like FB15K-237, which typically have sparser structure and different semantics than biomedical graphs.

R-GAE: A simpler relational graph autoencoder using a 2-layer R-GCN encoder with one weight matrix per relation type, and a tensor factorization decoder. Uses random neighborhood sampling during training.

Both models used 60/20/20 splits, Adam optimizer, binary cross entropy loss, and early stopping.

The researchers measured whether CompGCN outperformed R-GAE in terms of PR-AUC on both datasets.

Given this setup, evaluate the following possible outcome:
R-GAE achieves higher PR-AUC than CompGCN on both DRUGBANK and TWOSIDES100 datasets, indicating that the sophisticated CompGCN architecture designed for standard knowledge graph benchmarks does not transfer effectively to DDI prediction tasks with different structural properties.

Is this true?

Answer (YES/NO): NO